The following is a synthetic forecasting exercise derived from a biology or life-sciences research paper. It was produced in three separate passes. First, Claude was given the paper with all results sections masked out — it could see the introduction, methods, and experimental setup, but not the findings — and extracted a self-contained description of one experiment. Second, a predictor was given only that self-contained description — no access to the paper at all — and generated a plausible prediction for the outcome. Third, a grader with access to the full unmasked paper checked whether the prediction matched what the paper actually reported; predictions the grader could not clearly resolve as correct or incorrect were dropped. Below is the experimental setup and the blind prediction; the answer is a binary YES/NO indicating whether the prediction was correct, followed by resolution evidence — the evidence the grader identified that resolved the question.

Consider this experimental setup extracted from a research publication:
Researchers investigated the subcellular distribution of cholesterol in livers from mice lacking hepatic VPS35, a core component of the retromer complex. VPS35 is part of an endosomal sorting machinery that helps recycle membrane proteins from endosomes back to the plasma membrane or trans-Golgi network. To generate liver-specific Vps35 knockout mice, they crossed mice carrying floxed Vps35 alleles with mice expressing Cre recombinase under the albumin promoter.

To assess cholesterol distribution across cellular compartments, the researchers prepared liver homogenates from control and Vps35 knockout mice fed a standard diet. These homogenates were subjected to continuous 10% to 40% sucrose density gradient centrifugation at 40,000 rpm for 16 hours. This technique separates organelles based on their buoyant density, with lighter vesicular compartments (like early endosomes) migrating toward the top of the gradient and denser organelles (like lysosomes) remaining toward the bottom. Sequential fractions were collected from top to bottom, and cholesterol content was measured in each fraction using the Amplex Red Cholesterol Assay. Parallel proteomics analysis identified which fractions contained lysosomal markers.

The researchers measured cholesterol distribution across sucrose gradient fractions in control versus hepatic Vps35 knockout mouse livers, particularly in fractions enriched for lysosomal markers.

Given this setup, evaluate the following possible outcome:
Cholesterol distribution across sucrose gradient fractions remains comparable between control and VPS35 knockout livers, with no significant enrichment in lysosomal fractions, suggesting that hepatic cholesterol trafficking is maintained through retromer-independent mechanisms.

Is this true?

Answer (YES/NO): NO